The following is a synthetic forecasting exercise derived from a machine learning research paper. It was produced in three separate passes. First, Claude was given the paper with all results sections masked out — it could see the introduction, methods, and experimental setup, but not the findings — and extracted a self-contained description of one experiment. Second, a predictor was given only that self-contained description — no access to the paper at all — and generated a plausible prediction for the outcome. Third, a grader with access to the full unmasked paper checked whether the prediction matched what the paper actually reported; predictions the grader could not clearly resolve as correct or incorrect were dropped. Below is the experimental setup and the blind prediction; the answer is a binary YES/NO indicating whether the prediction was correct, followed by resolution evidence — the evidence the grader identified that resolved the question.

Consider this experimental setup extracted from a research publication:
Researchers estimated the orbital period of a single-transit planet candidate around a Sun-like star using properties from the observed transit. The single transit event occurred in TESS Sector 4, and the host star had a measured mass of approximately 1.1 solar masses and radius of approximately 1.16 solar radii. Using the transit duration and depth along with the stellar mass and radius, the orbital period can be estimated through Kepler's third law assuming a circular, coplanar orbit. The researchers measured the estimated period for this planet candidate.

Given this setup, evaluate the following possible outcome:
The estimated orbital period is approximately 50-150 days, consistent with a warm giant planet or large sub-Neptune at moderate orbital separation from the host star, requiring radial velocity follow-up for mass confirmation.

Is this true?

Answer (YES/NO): NO